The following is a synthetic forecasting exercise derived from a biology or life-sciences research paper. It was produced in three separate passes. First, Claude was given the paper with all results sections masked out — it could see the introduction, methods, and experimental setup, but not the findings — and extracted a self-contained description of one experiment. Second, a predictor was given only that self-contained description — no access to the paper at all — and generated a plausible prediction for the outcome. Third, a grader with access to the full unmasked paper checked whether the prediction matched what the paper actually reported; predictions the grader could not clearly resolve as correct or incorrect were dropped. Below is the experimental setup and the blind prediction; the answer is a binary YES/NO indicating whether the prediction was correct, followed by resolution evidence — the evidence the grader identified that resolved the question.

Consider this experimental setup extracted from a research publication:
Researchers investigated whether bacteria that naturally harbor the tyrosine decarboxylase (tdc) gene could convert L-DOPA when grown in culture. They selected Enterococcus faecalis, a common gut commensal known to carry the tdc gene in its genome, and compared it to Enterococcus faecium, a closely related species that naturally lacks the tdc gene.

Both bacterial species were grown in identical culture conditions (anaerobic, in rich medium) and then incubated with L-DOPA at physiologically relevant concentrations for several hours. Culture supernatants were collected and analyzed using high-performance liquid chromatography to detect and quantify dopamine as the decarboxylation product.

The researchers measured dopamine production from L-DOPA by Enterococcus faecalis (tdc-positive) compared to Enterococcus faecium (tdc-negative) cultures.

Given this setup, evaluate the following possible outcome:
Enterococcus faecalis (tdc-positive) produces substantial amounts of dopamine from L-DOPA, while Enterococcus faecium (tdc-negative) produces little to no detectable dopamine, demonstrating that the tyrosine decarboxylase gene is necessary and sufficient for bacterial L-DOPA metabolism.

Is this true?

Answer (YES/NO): NO